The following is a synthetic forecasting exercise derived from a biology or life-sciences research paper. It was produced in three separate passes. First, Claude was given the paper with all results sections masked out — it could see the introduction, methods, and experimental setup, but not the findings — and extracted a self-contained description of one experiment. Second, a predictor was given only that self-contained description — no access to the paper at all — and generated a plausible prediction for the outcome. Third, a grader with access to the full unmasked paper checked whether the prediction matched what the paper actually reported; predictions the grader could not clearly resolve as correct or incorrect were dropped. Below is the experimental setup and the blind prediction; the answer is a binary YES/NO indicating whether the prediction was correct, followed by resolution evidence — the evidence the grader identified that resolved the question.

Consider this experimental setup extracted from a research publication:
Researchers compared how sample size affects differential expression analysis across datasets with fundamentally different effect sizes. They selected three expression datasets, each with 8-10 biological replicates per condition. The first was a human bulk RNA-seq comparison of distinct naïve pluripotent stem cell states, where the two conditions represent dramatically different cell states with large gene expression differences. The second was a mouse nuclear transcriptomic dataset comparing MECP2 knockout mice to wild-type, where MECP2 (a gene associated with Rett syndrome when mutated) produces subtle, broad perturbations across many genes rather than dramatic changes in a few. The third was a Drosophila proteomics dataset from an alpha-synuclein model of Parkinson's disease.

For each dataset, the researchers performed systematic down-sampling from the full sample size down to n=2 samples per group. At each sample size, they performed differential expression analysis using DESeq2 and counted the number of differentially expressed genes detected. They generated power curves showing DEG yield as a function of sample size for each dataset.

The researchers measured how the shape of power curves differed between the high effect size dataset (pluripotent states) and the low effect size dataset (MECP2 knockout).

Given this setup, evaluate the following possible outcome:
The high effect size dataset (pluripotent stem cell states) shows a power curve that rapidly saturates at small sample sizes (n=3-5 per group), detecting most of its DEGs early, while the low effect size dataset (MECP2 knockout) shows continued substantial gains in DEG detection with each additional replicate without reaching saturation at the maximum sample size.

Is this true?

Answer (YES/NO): NO